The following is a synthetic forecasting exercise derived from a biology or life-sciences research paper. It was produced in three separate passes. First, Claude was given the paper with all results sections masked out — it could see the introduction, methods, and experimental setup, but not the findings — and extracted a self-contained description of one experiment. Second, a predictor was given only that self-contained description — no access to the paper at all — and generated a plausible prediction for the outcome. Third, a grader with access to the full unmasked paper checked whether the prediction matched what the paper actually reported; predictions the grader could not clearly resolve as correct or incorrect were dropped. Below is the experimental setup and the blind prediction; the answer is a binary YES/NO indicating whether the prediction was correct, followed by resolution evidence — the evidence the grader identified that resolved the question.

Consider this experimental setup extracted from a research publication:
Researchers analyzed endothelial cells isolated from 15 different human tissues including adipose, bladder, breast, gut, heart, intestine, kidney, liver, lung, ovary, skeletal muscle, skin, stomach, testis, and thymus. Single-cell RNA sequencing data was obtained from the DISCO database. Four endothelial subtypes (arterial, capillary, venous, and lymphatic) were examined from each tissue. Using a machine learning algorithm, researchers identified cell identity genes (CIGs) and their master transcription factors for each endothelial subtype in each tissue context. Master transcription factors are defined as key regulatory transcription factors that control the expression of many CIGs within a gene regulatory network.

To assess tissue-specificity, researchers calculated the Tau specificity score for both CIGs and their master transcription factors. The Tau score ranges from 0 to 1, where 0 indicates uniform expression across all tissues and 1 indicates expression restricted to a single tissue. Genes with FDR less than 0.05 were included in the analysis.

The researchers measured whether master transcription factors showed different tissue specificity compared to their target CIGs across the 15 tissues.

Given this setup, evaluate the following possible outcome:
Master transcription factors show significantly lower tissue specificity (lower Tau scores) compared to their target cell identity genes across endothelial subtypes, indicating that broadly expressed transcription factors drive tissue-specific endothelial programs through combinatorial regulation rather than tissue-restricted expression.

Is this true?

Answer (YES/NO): YES